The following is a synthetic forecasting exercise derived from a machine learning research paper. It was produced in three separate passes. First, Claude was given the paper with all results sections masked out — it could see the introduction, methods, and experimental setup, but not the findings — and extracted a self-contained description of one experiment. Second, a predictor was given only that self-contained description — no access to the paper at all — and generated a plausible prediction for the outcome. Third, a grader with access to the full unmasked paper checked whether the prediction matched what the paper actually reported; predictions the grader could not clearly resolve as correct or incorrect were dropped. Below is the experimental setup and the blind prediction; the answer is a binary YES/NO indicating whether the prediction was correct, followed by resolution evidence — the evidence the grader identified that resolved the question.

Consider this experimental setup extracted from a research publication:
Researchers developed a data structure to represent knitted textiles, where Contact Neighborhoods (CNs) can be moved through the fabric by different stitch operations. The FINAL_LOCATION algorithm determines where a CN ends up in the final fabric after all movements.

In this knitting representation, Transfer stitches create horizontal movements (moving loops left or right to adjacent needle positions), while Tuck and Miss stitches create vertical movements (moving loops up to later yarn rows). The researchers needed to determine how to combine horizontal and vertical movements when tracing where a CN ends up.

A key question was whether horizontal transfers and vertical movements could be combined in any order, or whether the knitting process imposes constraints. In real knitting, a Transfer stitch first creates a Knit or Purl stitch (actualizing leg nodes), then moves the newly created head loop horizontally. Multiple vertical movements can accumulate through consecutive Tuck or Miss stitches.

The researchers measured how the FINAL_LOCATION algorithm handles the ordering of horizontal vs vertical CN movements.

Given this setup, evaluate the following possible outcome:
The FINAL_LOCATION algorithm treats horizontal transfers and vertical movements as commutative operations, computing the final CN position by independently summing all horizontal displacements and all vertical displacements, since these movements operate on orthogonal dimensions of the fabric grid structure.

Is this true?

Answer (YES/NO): NO